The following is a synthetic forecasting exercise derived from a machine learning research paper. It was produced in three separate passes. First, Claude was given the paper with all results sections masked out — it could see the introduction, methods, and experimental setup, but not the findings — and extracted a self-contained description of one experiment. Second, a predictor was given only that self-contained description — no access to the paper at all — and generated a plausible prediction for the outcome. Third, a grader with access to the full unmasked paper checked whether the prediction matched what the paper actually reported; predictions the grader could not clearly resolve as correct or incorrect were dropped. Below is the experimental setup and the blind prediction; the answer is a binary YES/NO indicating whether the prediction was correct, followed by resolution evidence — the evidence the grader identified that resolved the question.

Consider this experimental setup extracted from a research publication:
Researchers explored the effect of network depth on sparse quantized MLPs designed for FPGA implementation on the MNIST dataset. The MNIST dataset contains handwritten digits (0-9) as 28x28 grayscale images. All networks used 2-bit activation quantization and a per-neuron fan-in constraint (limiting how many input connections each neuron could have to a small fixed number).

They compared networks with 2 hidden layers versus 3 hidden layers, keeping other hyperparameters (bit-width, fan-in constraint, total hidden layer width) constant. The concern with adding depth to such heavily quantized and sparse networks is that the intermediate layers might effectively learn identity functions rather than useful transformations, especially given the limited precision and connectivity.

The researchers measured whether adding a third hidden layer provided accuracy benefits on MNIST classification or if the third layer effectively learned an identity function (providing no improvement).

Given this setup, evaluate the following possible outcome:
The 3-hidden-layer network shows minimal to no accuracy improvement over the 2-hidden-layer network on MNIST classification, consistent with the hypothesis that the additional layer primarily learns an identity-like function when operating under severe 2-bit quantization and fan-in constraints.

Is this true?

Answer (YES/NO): NO